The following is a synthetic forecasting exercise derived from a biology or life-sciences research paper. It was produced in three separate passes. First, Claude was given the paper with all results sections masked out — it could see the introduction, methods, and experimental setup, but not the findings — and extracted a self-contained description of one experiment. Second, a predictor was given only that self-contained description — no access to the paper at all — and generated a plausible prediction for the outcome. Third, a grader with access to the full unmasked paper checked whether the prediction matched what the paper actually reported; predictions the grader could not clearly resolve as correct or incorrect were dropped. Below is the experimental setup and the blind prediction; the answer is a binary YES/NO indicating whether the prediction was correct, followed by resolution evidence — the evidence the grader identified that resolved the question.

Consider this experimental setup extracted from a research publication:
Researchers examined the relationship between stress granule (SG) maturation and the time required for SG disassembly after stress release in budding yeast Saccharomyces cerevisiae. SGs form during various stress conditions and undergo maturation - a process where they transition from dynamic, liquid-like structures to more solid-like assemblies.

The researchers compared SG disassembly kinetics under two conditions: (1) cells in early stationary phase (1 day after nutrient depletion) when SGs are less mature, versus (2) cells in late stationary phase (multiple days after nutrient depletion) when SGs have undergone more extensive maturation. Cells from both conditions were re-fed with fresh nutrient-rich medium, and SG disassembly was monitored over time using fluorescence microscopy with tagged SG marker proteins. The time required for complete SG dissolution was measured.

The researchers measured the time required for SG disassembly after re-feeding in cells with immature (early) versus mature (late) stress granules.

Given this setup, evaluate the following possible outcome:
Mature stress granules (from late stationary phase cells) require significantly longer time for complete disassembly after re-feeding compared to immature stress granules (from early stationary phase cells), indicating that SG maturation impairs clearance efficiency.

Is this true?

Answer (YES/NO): YES